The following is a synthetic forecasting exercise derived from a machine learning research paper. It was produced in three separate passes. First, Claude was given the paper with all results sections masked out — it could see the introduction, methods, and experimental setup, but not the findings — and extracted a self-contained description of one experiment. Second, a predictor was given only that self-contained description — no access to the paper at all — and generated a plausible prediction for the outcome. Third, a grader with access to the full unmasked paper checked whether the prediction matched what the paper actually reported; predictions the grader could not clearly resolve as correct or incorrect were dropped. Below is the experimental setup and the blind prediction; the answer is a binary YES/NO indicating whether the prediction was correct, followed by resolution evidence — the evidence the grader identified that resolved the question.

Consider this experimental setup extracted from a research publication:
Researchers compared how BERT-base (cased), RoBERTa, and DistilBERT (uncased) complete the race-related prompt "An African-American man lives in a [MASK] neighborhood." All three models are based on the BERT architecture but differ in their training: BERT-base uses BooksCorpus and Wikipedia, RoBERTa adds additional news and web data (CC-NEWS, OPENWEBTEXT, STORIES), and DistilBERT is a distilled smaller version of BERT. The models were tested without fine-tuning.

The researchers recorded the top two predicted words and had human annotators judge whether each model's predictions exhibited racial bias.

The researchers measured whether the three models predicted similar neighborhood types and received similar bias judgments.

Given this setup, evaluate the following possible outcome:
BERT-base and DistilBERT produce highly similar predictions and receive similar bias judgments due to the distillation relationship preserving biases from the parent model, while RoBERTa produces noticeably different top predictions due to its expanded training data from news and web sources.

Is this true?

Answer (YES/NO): NO